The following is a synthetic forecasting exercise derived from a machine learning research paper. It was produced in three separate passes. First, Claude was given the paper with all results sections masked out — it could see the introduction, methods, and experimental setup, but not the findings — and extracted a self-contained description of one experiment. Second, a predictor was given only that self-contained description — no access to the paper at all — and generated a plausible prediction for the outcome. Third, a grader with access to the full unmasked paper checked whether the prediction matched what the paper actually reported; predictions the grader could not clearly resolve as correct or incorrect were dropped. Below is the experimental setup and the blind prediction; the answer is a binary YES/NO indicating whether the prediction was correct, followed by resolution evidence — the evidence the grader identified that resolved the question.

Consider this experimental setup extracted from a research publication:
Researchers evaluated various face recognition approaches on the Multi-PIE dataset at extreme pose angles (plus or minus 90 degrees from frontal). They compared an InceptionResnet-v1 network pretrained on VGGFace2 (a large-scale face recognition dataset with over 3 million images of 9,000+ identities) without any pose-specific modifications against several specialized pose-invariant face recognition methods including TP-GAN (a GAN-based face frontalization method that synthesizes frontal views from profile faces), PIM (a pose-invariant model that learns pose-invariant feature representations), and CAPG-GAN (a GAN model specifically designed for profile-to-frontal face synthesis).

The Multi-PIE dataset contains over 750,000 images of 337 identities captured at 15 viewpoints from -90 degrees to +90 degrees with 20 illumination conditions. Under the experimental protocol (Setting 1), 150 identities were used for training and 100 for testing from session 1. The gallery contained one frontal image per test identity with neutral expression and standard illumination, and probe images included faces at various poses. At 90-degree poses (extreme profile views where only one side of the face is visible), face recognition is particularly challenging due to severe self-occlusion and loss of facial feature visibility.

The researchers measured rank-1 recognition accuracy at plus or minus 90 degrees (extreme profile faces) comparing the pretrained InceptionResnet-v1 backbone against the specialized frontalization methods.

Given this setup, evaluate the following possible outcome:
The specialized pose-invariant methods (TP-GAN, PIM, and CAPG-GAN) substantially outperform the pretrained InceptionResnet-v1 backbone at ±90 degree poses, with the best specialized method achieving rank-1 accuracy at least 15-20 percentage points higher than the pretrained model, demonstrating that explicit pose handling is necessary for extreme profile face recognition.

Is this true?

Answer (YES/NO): NO